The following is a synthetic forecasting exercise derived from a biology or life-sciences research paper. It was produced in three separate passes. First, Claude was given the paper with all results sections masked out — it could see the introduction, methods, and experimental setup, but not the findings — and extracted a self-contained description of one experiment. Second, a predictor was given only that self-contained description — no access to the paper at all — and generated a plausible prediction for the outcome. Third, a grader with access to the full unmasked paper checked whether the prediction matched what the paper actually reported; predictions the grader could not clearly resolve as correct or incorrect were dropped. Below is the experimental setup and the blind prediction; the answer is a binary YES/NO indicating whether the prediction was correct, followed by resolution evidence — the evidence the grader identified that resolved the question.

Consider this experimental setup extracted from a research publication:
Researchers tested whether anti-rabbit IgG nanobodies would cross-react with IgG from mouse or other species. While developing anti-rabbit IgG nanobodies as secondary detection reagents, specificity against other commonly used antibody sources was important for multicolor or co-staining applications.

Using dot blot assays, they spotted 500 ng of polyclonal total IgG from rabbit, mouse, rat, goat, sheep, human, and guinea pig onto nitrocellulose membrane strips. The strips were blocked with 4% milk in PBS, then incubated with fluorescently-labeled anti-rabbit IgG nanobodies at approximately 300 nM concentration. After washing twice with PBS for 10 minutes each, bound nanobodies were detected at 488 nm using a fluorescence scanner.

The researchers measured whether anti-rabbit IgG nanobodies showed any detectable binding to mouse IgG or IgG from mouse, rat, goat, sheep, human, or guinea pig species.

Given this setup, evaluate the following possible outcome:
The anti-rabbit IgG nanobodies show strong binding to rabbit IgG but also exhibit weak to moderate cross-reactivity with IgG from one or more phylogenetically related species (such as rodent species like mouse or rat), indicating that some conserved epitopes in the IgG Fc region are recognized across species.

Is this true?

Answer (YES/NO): NO